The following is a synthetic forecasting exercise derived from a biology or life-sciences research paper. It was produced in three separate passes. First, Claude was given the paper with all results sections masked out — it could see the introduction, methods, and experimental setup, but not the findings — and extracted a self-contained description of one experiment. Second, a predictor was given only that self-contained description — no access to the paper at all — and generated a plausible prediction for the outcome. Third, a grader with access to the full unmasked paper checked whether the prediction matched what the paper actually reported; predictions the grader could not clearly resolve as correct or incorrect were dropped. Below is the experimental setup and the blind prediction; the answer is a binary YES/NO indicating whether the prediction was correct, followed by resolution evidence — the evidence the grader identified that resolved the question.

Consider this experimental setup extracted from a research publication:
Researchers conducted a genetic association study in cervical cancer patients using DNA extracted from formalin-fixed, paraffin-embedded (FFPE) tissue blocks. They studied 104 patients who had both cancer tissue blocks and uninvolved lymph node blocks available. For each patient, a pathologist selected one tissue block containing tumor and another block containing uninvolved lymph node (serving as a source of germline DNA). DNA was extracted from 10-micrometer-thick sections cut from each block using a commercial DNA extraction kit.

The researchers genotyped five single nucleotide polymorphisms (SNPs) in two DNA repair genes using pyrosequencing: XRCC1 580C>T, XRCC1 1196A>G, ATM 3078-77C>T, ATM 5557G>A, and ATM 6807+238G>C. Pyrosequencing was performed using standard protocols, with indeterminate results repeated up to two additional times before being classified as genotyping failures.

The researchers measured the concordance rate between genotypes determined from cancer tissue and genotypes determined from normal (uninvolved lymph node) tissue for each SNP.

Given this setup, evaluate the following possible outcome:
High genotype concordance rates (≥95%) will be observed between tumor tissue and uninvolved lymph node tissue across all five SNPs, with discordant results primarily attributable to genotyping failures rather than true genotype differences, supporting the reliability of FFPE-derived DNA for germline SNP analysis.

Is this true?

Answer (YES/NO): NO